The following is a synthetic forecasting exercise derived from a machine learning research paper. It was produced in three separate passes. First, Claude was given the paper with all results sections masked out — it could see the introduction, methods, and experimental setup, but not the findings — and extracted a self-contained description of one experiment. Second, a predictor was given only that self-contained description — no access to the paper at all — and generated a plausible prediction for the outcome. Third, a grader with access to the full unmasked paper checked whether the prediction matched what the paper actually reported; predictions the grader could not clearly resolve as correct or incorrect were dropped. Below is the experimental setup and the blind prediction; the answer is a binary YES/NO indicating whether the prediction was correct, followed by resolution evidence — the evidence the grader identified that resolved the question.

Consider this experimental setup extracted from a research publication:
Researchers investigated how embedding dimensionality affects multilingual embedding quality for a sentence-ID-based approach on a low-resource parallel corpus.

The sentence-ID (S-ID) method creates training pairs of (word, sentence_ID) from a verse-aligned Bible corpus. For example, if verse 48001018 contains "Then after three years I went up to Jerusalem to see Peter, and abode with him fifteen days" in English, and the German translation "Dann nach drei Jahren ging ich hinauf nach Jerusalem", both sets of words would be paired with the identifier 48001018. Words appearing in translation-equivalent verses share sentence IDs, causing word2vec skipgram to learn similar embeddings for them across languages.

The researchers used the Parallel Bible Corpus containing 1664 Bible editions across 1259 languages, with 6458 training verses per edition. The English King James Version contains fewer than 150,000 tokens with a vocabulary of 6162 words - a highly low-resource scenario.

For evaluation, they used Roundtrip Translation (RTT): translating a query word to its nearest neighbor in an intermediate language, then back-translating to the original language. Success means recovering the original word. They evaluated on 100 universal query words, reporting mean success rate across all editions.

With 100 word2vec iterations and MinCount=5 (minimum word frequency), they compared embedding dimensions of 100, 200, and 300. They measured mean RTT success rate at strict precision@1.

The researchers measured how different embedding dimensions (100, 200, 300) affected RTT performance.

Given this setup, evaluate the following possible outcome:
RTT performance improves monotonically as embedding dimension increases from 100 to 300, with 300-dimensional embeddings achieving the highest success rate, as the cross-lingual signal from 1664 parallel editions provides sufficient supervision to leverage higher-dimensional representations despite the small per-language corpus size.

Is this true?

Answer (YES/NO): NO